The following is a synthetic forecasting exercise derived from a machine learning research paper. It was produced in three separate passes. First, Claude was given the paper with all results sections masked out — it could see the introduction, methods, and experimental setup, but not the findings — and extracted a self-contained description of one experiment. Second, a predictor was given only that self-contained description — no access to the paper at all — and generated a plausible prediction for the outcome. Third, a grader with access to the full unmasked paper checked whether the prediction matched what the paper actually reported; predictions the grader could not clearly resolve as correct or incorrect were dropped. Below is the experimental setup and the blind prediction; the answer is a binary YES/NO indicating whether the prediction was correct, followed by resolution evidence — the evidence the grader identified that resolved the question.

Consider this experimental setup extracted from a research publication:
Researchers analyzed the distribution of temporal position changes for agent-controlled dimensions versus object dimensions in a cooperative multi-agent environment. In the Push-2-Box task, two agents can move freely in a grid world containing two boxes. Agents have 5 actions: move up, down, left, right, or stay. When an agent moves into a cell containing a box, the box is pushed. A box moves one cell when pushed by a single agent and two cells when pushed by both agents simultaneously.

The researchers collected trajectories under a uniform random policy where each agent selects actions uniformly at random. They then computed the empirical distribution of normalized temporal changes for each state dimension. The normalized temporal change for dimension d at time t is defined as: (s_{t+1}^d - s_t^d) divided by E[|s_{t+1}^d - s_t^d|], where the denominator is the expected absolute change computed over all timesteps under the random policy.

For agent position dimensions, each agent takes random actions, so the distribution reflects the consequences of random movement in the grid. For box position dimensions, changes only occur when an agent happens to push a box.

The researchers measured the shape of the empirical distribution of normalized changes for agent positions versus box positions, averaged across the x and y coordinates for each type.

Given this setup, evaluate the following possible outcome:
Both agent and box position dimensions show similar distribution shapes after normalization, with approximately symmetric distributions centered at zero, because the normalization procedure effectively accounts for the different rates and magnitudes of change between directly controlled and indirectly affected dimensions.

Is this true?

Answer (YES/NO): NO